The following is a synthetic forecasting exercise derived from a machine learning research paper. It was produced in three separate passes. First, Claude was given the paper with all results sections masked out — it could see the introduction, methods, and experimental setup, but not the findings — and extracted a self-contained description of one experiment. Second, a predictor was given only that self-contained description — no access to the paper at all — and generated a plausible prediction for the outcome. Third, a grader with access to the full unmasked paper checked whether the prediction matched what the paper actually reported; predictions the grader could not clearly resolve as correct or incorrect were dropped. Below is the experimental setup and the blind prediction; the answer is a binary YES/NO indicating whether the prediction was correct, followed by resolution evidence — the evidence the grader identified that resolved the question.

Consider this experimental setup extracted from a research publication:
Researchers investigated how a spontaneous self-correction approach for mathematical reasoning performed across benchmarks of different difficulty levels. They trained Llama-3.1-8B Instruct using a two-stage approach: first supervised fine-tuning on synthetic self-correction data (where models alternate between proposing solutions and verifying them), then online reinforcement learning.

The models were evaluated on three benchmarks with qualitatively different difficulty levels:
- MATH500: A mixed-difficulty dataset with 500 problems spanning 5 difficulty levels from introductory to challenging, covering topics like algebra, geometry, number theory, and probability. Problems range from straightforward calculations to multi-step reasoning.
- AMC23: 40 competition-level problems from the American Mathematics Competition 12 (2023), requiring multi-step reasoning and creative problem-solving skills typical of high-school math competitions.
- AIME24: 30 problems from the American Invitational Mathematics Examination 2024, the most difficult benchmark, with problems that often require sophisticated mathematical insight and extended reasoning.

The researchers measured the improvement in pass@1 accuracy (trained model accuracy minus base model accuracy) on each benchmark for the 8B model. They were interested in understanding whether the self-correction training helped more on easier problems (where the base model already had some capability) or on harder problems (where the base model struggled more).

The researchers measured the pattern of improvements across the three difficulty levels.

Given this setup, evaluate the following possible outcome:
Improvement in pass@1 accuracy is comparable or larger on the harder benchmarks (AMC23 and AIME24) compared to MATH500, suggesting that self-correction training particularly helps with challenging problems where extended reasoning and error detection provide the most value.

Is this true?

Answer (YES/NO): NO